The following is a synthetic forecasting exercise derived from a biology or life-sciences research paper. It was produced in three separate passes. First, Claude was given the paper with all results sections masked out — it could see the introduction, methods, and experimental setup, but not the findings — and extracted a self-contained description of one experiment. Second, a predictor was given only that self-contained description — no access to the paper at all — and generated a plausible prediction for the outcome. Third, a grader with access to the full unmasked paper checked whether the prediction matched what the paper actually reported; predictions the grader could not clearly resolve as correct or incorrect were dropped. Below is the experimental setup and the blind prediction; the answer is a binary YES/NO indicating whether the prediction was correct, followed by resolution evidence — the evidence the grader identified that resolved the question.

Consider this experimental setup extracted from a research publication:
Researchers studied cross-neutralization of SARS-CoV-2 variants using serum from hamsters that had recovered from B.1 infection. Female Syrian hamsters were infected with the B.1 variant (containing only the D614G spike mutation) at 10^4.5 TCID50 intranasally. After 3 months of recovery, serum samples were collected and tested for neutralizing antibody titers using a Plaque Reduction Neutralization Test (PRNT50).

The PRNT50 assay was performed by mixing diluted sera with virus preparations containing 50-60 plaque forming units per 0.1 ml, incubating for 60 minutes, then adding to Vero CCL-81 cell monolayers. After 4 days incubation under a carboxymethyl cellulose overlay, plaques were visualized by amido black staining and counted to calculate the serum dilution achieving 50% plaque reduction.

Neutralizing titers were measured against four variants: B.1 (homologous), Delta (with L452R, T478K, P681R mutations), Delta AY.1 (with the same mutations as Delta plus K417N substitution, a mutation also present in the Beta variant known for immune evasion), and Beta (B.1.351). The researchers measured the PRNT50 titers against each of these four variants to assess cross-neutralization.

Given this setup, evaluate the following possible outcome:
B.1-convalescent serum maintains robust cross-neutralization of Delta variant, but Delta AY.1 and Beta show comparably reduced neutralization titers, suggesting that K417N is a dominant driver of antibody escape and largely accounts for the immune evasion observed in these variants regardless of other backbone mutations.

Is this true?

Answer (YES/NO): NO